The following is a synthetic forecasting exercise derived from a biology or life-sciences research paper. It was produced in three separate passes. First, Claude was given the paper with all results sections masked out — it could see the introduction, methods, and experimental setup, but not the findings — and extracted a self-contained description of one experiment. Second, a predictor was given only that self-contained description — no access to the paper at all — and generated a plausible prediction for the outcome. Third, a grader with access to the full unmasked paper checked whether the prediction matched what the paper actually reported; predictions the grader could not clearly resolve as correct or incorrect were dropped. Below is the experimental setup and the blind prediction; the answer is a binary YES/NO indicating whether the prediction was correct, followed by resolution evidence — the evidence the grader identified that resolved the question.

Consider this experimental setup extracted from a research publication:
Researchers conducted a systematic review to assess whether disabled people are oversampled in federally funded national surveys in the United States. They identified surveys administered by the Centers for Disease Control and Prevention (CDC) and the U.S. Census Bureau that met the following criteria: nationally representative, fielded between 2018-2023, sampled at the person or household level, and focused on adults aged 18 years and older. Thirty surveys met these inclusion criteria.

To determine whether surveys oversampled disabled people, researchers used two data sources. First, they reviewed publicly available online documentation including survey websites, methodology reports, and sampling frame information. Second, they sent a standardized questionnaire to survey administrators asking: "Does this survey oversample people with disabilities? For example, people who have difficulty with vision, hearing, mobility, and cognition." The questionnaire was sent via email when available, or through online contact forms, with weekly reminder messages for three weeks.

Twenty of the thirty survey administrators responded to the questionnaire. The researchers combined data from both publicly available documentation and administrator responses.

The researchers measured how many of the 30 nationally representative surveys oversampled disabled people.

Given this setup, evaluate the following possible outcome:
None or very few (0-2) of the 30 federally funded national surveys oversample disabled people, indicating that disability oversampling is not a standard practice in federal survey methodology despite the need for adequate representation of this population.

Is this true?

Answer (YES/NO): YES